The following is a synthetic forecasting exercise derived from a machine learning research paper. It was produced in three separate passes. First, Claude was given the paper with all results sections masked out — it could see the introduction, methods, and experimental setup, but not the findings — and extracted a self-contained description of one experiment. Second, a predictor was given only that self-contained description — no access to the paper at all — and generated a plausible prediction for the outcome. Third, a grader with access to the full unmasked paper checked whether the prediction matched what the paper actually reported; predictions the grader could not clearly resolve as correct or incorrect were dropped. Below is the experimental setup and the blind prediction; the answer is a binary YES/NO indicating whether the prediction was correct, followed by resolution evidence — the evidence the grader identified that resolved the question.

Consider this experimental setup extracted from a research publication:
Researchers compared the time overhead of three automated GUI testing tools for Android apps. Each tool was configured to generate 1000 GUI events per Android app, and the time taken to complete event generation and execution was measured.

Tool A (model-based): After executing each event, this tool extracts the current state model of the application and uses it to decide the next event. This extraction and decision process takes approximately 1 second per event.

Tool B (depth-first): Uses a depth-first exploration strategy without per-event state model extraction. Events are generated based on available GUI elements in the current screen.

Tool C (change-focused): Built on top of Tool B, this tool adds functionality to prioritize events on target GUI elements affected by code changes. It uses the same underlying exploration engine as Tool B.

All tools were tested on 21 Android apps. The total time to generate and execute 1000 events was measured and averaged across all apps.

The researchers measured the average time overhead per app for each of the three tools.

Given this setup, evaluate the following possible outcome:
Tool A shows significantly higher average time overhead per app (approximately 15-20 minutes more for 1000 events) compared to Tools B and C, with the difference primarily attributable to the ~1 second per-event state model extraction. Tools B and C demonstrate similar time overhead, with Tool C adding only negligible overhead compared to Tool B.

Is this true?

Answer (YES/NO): YES